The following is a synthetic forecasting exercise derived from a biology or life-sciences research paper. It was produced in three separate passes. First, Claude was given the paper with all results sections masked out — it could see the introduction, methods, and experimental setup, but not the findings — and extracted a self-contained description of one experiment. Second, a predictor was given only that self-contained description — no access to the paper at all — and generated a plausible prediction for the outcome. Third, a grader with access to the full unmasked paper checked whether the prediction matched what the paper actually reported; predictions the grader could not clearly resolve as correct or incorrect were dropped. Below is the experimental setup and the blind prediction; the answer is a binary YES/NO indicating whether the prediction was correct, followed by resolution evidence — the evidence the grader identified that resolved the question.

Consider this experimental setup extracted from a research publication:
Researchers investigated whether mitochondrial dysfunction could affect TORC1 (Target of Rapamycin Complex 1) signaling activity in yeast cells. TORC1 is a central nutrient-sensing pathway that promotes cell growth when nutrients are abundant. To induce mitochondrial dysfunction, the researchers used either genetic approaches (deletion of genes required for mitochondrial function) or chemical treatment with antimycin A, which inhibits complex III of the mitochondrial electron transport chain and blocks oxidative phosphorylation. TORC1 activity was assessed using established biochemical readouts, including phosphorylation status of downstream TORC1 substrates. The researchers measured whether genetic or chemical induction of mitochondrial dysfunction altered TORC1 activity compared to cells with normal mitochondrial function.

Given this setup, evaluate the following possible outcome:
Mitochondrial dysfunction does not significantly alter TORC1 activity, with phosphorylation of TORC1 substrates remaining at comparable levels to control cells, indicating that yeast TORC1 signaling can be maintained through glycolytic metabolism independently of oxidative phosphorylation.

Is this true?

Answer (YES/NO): NO